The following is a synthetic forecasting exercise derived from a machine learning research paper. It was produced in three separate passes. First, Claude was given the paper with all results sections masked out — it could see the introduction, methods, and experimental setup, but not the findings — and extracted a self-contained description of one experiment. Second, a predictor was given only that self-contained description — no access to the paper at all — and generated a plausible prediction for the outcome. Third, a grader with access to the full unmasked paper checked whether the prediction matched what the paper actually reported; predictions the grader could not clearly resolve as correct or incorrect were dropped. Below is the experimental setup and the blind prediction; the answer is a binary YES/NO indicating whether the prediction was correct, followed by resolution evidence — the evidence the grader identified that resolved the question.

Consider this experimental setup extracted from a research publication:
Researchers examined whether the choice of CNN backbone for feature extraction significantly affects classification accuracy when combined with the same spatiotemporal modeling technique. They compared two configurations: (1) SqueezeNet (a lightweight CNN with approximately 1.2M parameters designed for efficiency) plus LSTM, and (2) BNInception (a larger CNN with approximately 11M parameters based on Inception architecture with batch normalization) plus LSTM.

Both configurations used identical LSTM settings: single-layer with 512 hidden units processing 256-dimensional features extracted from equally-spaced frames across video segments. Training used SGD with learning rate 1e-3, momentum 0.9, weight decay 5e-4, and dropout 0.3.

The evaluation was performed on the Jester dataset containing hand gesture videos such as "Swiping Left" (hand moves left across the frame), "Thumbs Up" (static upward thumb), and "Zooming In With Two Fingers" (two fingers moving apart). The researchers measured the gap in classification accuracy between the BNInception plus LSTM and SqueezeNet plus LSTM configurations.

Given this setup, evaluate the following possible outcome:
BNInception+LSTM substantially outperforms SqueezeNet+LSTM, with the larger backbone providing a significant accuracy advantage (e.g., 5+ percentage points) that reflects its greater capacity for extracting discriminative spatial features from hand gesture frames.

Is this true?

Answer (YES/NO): YES